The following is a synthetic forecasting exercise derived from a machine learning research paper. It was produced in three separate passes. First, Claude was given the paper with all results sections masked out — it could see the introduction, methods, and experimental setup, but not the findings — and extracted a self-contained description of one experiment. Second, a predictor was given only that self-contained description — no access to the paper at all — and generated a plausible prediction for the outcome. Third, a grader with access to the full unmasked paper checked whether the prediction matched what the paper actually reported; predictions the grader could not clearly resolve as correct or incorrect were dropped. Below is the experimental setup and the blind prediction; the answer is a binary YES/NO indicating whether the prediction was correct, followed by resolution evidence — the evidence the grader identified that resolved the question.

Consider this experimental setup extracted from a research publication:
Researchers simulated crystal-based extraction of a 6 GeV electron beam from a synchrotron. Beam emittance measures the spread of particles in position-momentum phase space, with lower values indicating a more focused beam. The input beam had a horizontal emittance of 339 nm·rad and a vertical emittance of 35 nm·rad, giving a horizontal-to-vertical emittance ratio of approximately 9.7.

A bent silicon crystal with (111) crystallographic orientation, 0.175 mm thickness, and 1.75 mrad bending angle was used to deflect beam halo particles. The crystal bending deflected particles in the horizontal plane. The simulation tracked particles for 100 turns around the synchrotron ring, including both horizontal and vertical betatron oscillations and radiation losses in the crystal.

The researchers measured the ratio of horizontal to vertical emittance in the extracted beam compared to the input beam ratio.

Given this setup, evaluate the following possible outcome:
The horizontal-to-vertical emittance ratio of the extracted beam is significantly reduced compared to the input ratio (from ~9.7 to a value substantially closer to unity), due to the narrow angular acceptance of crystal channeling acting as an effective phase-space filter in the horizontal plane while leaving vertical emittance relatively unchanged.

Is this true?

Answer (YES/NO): NO